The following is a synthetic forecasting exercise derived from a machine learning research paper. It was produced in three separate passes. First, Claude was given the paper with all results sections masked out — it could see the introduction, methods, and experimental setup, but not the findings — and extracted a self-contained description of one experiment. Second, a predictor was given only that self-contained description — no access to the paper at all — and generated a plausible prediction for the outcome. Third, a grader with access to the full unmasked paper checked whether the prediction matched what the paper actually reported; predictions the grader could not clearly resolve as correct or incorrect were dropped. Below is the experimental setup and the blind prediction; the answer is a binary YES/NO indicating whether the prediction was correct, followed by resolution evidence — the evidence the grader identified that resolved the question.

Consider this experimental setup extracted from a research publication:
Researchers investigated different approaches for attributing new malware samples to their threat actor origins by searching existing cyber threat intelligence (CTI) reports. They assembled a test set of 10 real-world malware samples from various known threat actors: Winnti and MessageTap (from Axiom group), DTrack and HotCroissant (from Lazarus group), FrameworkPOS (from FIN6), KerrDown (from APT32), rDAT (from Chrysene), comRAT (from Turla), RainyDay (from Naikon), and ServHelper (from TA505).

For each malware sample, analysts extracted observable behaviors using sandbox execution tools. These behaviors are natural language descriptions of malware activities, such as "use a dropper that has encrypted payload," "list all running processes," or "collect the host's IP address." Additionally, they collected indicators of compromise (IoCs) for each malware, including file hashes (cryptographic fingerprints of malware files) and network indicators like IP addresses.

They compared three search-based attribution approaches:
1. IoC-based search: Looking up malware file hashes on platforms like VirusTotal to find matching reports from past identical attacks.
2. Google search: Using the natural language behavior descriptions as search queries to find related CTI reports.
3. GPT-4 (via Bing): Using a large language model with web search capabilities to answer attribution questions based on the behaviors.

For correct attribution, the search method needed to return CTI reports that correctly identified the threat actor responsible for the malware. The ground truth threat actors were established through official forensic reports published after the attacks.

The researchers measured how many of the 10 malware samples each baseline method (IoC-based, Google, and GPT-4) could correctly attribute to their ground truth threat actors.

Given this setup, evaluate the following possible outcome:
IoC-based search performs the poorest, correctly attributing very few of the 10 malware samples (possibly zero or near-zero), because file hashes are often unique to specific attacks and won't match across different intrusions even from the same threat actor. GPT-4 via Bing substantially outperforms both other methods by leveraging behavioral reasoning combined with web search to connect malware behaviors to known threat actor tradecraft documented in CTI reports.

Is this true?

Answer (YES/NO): NO